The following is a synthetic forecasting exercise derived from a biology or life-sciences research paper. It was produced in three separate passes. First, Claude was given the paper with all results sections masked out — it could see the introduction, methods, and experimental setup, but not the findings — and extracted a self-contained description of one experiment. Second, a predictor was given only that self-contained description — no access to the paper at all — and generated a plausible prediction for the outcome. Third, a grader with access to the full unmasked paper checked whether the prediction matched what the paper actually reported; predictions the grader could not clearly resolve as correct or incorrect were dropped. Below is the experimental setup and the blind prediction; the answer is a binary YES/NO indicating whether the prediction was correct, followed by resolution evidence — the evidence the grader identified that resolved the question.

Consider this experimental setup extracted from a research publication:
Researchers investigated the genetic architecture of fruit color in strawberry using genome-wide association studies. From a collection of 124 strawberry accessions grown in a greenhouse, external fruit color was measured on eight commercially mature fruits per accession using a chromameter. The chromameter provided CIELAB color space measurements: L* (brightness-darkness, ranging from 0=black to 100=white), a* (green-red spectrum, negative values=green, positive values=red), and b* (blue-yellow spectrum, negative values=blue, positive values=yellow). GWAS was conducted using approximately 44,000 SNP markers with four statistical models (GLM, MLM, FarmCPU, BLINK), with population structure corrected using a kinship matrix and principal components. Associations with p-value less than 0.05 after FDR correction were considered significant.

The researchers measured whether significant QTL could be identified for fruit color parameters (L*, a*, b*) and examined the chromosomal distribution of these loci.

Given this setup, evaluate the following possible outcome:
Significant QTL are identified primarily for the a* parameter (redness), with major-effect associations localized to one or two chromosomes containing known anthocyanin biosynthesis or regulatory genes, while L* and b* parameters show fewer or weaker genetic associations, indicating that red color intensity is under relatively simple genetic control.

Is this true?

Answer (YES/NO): NO